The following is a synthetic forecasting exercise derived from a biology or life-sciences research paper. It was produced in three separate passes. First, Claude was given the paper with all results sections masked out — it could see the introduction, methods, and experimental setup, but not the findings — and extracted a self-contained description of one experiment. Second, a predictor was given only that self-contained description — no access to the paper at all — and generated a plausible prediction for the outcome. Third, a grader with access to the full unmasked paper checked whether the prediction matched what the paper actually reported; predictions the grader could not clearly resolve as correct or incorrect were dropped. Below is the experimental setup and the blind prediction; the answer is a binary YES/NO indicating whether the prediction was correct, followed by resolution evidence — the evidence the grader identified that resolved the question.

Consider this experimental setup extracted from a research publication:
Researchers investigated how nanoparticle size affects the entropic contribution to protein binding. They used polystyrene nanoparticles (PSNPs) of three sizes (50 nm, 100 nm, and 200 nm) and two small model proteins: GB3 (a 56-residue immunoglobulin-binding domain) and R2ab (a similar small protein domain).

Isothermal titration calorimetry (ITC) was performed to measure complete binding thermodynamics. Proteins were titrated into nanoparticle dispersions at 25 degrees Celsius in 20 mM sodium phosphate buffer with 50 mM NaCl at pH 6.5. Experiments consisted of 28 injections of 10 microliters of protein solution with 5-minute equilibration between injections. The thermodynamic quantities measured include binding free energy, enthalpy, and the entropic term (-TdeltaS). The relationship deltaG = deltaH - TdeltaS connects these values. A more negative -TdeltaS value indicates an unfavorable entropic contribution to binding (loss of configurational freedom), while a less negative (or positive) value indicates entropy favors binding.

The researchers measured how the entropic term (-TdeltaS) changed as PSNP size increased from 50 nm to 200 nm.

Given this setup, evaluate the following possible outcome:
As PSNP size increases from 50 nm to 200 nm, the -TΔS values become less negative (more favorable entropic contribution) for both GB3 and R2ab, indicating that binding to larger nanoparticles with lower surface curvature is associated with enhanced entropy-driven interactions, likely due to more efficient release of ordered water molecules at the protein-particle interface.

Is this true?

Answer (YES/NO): NO